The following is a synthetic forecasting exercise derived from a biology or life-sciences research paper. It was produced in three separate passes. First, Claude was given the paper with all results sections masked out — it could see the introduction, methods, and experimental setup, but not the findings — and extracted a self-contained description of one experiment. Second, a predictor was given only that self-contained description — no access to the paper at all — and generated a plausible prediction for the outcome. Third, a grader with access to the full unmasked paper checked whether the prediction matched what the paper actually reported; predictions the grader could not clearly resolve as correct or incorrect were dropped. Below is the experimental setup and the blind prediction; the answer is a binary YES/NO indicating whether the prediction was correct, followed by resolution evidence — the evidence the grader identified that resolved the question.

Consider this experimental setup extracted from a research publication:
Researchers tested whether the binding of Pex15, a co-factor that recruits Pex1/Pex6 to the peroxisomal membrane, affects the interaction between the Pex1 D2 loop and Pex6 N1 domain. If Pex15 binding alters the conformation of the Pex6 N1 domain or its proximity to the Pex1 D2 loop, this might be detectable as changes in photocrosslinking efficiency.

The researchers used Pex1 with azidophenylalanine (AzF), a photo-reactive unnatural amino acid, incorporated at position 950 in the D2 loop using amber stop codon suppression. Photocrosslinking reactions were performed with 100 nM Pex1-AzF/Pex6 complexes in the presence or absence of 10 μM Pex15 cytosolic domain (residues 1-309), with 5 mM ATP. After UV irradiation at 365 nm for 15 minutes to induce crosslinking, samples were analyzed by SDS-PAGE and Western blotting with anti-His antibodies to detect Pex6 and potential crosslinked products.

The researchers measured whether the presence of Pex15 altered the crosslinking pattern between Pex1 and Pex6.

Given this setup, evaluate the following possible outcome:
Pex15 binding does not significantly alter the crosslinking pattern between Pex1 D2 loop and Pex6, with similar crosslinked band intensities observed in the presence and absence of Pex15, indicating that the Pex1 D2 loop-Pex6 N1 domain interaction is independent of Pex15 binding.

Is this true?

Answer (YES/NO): NO